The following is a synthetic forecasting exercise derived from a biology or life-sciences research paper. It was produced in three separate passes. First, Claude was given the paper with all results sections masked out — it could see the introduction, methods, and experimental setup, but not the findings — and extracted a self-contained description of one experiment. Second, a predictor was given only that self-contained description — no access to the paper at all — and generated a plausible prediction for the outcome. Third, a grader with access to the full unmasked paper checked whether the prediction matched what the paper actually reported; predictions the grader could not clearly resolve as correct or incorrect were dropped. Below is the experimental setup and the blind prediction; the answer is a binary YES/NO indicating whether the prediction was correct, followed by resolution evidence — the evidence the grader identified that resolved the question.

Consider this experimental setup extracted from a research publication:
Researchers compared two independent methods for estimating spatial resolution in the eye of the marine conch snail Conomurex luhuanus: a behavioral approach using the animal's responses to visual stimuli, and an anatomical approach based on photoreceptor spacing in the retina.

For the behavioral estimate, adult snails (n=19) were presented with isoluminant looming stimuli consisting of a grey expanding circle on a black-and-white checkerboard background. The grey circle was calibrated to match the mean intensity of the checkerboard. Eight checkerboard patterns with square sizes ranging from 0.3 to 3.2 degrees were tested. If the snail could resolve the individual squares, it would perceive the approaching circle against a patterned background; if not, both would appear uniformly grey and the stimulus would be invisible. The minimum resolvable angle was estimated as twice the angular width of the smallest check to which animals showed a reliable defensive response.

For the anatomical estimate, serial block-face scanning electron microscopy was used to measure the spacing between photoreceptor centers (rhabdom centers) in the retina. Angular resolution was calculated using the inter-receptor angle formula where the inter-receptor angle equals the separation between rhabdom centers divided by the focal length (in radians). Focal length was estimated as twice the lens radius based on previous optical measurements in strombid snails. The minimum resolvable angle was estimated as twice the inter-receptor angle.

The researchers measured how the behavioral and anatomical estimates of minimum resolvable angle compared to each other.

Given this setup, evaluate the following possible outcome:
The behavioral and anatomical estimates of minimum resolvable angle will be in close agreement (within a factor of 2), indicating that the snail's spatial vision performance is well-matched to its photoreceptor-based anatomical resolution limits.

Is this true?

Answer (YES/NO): YES